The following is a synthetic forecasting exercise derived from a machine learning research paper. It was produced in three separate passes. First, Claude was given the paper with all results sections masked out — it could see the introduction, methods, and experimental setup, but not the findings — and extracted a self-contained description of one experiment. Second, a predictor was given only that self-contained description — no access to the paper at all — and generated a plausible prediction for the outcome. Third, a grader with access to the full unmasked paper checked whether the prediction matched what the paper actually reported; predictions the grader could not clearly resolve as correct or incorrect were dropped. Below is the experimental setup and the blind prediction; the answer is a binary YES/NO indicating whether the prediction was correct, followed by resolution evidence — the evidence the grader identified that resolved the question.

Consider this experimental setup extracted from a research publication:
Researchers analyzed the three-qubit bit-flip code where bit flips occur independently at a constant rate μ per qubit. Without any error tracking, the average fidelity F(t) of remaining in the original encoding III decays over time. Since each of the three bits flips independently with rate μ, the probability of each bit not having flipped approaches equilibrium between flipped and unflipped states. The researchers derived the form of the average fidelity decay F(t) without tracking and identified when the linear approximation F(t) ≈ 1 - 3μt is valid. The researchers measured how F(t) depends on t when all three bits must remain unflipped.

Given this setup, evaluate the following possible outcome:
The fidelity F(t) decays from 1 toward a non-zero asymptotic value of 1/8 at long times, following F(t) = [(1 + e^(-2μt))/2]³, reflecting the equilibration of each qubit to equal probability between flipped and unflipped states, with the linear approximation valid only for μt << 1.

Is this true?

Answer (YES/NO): YES